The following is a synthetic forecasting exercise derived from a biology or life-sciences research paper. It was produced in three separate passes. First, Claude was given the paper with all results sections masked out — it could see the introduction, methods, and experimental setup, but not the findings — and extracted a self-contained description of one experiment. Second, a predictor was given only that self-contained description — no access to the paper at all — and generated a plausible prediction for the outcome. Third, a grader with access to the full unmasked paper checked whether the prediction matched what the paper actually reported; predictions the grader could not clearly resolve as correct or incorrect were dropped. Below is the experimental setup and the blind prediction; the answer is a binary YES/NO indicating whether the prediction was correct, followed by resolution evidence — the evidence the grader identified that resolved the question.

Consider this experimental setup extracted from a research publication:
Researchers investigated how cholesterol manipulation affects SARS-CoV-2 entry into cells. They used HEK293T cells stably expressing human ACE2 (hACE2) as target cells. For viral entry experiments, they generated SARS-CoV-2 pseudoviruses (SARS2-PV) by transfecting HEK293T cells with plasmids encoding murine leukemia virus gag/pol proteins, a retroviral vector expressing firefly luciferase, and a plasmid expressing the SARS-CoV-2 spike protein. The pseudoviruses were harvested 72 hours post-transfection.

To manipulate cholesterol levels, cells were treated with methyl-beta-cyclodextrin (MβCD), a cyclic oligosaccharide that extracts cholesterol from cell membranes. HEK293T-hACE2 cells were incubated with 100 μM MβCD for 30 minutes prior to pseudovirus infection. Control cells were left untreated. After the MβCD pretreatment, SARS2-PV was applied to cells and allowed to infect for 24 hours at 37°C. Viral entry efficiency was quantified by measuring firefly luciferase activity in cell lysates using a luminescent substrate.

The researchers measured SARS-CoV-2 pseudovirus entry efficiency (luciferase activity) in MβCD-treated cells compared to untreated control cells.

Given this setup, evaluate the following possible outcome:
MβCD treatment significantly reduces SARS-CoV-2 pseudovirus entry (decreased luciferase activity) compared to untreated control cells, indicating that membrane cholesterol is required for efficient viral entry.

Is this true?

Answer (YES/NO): YES